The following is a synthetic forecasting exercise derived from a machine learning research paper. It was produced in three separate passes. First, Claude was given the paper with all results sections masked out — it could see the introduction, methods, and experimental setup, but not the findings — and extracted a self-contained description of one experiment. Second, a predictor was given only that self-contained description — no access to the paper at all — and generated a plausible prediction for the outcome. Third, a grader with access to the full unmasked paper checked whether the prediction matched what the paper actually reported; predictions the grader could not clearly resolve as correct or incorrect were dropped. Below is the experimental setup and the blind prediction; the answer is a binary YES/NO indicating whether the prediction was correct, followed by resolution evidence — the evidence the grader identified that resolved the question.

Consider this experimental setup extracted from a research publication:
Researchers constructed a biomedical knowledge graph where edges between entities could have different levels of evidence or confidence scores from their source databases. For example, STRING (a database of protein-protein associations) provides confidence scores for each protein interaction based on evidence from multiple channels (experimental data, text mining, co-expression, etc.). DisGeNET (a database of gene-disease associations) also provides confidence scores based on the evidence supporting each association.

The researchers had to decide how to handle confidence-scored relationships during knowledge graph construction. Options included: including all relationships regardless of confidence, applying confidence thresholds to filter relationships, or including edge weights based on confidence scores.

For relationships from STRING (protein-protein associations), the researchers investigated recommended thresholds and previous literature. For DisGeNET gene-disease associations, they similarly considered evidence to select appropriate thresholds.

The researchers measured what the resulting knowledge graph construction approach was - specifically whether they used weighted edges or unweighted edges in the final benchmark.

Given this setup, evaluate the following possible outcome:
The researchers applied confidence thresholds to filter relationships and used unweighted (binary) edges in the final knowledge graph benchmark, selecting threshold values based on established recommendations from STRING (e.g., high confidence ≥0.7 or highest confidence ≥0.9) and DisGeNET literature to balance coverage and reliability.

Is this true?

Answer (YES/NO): YES